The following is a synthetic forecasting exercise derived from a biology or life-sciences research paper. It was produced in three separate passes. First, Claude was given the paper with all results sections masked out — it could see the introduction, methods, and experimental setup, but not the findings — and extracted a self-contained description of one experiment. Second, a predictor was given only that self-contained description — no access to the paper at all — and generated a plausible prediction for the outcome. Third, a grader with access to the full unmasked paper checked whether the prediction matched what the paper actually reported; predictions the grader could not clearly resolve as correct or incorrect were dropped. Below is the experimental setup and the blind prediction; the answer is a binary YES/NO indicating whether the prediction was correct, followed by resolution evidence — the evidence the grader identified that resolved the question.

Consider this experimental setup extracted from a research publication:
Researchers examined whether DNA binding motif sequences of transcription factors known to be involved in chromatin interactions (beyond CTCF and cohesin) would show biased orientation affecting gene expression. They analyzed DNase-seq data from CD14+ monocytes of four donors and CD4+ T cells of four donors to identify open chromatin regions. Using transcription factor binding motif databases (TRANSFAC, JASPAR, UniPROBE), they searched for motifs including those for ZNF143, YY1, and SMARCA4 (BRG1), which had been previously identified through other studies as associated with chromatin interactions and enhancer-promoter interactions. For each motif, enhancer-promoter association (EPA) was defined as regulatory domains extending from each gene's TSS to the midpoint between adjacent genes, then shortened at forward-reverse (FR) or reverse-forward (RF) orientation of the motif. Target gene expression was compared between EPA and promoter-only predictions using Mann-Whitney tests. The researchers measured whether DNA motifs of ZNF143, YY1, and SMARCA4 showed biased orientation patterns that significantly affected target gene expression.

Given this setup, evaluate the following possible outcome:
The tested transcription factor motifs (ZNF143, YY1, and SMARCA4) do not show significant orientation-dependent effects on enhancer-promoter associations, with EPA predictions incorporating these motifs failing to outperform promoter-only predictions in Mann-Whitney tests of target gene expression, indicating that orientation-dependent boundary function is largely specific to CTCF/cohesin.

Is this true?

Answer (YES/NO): NO